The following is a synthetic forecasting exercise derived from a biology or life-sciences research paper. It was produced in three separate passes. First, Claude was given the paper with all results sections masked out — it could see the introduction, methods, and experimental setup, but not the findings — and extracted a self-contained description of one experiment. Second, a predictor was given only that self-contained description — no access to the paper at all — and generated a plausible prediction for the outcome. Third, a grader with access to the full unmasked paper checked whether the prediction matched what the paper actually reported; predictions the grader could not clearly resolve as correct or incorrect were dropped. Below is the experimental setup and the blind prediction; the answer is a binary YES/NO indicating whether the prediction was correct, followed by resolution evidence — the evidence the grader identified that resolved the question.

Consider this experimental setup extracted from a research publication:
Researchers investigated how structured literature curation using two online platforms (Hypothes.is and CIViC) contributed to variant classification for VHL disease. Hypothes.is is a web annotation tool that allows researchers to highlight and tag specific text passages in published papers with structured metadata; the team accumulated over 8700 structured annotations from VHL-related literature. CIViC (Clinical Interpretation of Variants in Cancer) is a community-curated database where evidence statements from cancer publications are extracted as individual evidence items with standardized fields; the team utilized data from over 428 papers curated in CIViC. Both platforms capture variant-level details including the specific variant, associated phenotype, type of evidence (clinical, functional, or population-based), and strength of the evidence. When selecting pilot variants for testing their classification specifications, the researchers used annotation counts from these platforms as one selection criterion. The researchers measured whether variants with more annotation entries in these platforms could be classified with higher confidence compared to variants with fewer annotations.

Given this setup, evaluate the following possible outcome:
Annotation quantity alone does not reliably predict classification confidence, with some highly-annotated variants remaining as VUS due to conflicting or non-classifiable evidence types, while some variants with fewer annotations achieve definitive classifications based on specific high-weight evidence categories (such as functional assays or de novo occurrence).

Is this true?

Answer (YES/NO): NO